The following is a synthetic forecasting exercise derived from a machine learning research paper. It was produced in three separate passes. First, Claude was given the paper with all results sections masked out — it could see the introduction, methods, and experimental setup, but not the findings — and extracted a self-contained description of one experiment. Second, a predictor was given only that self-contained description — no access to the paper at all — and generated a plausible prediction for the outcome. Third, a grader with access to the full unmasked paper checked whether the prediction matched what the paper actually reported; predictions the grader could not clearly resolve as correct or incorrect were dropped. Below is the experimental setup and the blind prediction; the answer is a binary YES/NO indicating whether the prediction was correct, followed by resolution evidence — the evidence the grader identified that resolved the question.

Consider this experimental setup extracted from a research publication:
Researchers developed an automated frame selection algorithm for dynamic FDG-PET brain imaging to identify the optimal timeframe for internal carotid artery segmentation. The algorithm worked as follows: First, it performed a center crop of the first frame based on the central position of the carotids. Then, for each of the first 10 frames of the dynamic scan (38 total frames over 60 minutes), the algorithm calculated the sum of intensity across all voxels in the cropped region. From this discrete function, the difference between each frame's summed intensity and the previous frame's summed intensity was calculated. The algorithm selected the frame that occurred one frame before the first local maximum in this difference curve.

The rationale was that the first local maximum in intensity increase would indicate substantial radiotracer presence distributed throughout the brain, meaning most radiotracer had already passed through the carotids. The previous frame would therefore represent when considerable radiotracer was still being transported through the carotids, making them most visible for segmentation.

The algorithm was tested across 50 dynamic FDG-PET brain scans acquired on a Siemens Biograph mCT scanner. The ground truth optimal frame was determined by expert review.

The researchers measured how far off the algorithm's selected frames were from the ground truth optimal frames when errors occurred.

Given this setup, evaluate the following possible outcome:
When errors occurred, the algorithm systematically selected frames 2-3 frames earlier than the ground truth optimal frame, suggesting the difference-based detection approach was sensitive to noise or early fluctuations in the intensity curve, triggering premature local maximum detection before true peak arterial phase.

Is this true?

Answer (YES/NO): NO